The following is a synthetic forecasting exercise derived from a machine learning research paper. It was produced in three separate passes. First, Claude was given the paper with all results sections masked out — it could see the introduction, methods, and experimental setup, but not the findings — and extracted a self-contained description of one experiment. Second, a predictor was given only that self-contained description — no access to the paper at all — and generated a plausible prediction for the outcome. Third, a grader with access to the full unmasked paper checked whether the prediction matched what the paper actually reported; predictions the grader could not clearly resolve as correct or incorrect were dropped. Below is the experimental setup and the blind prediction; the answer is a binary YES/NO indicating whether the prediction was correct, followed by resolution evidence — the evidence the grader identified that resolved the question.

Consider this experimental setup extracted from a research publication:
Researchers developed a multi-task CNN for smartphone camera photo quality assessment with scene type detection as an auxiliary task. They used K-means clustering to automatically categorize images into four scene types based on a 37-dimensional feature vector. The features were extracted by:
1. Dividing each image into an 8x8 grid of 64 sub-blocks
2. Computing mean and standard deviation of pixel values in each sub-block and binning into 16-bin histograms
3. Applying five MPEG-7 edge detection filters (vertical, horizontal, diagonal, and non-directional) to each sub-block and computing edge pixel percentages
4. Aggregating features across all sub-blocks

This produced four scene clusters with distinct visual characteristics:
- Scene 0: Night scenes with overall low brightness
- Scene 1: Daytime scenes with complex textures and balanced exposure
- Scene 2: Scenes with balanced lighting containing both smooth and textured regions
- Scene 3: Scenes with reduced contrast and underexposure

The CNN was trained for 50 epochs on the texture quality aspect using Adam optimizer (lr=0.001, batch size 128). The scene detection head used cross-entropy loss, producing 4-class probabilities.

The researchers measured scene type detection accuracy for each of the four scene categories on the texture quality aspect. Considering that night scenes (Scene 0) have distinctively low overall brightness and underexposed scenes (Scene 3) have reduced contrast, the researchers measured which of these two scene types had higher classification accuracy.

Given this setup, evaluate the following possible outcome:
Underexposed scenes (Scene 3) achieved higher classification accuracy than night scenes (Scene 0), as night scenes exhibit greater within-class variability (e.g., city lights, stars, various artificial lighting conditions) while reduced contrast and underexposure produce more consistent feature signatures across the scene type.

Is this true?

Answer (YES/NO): YES